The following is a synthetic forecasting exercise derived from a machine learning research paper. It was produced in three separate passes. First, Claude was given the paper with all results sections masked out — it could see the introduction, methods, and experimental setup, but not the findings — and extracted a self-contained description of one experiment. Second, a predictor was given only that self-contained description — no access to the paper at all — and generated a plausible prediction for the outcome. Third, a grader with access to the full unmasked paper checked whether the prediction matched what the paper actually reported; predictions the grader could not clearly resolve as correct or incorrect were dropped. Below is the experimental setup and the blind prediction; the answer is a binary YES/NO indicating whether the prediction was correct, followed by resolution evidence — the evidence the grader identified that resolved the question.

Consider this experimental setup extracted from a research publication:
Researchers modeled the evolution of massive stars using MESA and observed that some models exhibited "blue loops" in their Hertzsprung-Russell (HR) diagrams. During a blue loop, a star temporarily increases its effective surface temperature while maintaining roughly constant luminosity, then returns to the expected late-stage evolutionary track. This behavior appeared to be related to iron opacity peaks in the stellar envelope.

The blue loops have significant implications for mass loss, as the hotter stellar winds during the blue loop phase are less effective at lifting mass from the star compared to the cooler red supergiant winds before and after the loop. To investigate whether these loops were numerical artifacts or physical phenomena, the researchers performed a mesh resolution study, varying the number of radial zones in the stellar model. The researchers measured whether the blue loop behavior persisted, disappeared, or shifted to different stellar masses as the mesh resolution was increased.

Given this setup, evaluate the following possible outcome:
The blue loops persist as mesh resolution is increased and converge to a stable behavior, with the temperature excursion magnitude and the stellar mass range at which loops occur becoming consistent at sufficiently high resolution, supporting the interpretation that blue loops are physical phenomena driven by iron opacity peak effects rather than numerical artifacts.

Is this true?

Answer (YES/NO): YES